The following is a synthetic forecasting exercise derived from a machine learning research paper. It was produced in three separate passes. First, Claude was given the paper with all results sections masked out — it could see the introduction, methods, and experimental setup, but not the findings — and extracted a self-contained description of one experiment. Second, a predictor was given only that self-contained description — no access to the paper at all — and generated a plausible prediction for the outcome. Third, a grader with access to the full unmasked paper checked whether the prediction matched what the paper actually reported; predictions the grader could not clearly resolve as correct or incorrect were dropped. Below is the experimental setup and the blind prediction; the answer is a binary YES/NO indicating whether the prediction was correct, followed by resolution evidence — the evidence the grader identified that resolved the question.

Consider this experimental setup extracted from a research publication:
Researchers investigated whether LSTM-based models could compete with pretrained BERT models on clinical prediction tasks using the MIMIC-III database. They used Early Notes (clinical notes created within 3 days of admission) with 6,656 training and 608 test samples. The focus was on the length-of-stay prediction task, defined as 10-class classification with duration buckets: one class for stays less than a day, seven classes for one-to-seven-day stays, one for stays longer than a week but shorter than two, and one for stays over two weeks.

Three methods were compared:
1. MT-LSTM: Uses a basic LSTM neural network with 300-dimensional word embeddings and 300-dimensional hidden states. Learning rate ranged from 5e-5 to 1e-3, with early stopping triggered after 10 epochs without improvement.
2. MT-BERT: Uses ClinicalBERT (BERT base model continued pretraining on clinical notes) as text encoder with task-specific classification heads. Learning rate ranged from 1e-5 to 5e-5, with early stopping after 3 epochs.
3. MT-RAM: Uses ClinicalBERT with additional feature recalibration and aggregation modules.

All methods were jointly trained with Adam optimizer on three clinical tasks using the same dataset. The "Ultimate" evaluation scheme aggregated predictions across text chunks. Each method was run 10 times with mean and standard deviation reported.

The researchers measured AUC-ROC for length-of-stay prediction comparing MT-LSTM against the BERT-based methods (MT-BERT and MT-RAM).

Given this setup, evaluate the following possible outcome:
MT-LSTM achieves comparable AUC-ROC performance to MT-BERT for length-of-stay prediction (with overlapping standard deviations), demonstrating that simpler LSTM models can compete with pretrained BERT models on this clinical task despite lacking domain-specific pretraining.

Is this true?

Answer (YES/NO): NO